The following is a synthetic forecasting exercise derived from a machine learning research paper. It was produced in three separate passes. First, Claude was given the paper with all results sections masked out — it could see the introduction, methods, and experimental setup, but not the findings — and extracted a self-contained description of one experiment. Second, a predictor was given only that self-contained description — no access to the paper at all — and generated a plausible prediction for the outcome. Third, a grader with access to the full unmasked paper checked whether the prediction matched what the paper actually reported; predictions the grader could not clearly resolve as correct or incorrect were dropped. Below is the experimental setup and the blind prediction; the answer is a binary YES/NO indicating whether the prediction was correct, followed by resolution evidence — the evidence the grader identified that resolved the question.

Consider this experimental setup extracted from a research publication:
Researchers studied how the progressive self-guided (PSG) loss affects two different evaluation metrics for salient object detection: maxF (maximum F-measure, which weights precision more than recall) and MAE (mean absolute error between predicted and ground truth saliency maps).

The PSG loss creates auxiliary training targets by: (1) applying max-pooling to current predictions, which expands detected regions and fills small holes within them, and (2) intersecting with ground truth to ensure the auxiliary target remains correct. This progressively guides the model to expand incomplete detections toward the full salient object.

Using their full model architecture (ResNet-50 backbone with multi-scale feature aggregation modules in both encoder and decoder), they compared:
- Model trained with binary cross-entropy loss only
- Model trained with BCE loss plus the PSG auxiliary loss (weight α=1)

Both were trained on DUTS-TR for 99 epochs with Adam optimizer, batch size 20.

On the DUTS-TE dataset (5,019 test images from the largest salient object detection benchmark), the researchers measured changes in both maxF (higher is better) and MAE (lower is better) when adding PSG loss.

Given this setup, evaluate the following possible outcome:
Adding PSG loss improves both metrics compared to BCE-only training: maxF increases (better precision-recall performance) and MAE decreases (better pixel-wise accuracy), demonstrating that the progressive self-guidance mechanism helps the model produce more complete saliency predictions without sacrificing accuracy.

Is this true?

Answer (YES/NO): NO